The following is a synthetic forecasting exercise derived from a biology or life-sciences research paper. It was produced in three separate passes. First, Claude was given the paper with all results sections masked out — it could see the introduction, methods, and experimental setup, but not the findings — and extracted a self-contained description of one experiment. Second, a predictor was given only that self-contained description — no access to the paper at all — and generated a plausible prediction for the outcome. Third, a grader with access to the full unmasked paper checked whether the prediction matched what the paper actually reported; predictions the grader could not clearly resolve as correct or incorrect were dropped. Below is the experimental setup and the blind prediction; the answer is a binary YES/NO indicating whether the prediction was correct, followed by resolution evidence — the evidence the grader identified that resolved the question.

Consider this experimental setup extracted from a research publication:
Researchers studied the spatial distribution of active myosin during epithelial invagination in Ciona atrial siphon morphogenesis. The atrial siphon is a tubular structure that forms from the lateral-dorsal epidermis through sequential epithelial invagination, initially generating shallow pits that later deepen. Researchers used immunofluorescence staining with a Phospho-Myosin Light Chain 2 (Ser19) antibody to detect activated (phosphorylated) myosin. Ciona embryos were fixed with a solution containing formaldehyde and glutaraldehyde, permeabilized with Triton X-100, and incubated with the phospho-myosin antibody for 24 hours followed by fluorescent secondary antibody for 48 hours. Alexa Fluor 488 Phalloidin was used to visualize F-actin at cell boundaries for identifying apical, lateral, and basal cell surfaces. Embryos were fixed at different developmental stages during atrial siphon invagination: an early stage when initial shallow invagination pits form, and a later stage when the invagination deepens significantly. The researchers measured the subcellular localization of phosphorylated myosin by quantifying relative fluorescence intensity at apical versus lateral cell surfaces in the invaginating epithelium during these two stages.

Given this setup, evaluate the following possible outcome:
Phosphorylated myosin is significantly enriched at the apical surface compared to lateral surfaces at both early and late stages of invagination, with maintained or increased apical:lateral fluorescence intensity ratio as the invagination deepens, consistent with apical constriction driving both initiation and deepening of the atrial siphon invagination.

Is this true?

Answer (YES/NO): NO